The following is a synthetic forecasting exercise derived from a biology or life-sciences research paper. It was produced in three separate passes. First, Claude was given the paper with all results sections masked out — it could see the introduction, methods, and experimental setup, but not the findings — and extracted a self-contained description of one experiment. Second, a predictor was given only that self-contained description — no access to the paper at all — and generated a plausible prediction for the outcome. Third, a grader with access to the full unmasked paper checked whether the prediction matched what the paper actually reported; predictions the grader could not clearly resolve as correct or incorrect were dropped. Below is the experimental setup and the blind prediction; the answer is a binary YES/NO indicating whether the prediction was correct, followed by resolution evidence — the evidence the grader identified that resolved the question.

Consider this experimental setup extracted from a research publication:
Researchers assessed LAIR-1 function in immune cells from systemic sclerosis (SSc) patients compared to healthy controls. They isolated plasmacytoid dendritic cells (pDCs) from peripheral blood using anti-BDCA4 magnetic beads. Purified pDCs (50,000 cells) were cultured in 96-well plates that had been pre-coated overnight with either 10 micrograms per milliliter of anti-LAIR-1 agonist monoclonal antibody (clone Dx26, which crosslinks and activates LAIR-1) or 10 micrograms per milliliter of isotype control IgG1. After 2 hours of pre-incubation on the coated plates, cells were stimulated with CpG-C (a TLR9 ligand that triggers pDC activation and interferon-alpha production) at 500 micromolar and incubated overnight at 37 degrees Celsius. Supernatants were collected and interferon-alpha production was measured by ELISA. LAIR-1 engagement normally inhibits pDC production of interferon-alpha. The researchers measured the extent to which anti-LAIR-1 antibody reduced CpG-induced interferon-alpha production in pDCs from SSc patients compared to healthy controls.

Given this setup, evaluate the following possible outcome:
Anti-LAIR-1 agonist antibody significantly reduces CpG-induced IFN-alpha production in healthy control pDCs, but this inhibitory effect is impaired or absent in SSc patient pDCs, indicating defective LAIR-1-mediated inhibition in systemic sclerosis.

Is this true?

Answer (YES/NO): NO